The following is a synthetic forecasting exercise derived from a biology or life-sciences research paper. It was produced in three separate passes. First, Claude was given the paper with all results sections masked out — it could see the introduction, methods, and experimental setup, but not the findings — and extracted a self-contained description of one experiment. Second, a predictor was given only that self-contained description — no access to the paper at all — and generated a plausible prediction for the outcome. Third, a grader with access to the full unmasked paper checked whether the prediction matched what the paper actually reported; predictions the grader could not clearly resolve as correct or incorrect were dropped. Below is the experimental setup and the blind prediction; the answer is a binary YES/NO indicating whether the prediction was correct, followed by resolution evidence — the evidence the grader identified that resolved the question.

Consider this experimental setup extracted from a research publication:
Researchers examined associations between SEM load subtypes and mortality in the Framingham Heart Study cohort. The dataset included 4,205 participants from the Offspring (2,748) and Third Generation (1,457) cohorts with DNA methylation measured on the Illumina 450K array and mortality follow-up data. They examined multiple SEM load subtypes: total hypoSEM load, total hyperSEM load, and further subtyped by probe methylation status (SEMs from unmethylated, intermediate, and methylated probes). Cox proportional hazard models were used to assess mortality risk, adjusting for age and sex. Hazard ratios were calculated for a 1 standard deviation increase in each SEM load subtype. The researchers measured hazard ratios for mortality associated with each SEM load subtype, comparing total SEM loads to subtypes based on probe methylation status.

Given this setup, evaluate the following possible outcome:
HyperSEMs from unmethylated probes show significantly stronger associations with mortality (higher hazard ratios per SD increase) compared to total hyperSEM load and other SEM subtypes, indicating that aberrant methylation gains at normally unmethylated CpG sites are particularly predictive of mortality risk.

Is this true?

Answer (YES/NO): NO